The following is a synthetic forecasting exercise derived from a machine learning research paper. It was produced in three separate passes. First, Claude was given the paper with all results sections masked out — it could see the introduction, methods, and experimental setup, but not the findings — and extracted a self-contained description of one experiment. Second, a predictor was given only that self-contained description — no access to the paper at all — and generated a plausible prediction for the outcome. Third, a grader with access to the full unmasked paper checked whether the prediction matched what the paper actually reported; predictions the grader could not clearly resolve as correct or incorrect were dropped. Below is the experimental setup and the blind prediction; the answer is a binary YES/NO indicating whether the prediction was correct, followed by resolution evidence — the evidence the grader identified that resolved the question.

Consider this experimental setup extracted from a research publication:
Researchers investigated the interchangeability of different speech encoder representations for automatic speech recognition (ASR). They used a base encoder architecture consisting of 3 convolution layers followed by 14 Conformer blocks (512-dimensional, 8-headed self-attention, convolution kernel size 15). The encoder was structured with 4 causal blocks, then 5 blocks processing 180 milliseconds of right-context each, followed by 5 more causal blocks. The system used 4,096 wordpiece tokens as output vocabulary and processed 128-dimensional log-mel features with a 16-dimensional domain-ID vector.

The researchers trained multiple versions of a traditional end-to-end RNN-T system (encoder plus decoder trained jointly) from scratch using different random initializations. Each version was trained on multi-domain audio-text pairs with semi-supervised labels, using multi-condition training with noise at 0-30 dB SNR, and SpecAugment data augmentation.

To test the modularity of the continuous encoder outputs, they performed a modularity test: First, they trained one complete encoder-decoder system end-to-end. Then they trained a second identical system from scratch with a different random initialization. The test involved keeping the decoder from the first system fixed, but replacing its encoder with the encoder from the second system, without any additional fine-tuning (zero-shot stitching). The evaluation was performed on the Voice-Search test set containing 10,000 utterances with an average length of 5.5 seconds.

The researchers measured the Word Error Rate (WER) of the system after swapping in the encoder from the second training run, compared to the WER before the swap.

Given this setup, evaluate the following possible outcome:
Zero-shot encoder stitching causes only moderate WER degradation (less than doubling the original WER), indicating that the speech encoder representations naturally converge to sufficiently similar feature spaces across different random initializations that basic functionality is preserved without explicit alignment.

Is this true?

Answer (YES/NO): NO